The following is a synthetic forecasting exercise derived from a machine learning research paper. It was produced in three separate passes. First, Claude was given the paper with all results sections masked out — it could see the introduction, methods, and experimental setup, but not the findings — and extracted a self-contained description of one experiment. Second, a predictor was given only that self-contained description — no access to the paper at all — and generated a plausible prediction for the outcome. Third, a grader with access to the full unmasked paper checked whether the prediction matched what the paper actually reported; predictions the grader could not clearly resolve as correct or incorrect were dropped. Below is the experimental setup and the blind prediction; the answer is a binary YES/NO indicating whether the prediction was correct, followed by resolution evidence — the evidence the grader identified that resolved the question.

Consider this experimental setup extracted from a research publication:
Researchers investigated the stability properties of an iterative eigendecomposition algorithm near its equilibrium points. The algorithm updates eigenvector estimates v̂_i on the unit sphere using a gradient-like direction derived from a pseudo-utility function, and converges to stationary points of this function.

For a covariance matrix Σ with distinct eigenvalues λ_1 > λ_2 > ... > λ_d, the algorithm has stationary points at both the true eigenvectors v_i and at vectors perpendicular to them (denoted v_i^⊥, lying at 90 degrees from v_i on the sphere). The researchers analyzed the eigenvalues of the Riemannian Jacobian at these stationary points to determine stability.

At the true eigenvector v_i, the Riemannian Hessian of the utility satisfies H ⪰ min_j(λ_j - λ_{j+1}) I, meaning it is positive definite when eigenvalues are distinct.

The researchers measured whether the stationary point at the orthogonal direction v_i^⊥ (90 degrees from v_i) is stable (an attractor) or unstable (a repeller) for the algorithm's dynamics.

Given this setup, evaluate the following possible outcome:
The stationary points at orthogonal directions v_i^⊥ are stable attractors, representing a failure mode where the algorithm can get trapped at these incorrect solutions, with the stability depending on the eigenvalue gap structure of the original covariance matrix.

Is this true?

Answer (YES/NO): NO